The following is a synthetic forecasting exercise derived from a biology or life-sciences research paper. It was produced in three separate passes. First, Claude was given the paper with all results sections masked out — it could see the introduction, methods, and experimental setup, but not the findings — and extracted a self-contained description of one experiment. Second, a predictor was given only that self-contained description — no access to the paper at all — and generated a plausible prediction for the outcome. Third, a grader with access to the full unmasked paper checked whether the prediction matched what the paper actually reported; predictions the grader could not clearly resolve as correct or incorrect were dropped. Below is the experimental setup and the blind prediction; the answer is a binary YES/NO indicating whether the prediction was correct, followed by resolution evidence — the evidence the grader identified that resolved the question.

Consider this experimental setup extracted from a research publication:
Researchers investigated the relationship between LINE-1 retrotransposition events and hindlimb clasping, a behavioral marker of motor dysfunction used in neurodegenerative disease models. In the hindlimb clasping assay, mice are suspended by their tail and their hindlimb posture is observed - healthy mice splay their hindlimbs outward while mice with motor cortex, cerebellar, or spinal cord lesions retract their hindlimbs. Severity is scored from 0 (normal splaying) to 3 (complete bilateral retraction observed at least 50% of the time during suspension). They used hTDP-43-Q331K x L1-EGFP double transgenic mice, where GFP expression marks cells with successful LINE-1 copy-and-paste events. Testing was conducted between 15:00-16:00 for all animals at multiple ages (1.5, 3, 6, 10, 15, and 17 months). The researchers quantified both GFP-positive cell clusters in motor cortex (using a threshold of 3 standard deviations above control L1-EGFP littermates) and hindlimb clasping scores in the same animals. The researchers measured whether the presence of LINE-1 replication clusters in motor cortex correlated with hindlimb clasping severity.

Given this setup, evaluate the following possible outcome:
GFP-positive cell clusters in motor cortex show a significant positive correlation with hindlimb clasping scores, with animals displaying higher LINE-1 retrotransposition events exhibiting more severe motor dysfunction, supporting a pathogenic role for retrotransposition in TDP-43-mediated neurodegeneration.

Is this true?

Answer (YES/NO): NO